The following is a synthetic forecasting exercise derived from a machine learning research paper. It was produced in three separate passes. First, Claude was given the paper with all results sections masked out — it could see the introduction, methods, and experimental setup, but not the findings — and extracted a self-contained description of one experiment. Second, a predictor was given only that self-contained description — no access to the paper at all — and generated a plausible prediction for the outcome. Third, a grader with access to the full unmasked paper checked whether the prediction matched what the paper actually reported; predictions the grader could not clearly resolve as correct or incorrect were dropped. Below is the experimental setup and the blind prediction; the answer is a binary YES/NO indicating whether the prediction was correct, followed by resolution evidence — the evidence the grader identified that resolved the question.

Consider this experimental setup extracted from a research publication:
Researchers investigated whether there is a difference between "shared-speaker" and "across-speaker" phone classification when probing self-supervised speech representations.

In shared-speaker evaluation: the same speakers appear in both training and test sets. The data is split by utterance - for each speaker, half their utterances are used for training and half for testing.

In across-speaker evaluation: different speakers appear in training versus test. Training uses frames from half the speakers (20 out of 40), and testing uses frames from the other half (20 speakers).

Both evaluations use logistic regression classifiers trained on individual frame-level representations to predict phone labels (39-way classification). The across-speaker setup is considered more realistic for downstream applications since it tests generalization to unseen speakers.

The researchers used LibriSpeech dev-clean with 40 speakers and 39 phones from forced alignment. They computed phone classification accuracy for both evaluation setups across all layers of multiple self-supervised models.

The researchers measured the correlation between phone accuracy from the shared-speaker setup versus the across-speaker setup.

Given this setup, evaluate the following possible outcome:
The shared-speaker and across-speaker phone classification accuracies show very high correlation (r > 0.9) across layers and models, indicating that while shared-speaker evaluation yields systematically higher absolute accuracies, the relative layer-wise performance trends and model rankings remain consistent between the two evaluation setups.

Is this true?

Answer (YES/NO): NO